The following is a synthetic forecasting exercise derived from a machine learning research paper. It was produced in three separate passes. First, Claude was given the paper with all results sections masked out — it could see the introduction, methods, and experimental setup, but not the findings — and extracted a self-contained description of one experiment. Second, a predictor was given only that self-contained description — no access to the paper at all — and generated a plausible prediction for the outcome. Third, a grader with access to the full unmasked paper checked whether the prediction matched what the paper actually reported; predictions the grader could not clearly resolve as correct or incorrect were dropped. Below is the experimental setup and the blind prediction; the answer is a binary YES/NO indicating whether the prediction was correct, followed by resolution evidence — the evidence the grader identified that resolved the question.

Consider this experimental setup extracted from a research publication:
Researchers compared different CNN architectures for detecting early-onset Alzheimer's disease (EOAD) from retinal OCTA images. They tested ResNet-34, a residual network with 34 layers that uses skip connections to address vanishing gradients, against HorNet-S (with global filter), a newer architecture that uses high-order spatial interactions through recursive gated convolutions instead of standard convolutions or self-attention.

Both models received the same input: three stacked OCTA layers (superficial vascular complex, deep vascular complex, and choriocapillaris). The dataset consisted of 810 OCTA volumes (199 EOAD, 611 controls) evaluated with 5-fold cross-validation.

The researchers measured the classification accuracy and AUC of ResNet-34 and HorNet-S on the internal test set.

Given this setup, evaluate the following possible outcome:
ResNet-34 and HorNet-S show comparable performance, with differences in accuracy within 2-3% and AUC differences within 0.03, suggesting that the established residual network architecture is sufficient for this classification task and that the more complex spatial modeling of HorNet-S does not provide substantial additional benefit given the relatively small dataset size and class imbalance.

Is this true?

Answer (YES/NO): YES